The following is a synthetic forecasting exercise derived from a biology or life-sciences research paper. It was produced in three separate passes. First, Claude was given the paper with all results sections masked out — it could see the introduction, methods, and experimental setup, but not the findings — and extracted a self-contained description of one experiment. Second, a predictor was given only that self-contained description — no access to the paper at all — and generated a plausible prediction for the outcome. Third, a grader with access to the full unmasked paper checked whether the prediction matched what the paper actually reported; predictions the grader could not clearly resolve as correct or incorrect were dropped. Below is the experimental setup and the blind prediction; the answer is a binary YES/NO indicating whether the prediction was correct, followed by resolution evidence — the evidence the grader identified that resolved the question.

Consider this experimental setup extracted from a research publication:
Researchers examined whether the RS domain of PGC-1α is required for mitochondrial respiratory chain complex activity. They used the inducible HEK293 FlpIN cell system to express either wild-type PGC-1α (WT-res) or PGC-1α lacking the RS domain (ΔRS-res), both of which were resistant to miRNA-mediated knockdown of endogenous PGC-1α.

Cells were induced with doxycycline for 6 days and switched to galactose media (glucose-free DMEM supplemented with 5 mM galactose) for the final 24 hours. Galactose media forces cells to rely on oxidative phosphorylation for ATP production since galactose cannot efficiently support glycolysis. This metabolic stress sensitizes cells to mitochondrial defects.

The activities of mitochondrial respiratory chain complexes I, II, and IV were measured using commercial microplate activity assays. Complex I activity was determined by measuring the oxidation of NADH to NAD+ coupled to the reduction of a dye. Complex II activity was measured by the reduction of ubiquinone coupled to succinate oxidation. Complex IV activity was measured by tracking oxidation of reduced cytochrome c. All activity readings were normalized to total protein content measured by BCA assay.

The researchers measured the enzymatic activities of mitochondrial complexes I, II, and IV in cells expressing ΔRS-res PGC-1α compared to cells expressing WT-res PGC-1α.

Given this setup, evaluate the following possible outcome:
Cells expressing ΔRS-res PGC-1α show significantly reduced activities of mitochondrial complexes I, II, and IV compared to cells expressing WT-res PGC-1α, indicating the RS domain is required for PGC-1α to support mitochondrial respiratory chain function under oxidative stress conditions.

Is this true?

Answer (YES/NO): NO